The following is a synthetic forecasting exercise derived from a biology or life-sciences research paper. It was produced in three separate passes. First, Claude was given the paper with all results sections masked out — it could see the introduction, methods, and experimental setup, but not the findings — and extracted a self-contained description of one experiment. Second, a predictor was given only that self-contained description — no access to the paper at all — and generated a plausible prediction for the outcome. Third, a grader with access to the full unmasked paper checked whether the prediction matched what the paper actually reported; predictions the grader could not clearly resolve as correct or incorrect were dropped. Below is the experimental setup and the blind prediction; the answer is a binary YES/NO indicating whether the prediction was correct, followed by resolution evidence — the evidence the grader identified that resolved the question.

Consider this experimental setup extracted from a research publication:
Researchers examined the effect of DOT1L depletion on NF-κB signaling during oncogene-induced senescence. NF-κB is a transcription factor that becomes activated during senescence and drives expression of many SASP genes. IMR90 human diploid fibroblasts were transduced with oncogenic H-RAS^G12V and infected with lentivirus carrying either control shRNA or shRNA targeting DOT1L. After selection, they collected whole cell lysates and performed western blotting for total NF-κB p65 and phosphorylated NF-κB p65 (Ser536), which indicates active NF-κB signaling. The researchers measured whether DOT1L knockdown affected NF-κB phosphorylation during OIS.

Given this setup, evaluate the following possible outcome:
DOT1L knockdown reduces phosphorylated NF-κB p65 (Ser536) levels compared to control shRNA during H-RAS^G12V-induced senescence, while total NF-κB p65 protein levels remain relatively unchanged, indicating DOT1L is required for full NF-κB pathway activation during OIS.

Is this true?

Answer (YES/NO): NO